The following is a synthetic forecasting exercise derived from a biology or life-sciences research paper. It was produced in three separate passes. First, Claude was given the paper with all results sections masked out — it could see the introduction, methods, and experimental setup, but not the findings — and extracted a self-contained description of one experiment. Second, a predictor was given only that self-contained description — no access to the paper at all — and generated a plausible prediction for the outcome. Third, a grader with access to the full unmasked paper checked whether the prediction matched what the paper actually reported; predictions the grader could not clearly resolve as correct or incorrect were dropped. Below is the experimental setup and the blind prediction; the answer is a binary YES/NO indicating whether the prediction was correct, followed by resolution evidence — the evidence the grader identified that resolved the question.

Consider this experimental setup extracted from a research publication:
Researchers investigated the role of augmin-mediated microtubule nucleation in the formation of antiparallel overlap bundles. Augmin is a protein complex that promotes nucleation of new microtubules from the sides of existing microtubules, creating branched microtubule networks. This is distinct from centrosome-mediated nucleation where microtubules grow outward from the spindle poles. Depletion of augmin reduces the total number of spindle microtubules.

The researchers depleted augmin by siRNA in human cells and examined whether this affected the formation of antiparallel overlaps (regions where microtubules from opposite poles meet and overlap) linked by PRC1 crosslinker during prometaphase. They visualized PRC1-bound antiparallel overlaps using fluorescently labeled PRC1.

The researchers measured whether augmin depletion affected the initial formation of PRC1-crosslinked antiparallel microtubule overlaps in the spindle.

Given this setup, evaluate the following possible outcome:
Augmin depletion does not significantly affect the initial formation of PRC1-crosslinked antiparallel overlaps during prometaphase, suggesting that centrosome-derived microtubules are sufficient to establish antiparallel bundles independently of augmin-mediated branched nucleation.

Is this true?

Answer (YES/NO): NO